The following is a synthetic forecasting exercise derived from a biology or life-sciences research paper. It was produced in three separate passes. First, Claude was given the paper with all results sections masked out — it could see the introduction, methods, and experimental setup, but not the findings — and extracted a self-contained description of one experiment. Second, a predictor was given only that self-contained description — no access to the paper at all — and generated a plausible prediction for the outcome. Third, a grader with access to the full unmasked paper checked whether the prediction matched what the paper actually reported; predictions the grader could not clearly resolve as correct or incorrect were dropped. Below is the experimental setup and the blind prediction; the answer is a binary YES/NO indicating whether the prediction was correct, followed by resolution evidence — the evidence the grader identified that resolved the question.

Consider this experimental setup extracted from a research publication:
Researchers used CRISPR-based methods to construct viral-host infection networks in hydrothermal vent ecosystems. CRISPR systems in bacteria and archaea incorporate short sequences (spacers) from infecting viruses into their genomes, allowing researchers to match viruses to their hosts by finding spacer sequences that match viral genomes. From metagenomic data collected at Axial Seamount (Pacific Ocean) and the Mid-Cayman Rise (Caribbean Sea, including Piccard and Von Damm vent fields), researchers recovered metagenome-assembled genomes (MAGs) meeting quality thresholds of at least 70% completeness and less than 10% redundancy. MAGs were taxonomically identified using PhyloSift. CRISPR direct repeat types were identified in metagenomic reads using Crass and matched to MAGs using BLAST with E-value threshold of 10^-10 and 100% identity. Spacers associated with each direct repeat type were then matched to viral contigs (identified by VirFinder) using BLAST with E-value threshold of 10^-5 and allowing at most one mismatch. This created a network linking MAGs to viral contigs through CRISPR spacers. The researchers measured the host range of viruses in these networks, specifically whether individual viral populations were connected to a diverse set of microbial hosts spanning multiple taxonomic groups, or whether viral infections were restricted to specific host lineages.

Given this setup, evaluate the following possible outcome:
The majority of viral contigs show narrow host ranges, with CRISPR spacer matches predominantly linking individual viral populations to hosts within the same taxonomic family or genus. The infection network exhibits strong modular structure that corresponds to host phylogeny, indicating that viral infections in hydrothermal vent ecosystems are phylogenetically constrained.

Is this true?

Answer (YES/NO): YES